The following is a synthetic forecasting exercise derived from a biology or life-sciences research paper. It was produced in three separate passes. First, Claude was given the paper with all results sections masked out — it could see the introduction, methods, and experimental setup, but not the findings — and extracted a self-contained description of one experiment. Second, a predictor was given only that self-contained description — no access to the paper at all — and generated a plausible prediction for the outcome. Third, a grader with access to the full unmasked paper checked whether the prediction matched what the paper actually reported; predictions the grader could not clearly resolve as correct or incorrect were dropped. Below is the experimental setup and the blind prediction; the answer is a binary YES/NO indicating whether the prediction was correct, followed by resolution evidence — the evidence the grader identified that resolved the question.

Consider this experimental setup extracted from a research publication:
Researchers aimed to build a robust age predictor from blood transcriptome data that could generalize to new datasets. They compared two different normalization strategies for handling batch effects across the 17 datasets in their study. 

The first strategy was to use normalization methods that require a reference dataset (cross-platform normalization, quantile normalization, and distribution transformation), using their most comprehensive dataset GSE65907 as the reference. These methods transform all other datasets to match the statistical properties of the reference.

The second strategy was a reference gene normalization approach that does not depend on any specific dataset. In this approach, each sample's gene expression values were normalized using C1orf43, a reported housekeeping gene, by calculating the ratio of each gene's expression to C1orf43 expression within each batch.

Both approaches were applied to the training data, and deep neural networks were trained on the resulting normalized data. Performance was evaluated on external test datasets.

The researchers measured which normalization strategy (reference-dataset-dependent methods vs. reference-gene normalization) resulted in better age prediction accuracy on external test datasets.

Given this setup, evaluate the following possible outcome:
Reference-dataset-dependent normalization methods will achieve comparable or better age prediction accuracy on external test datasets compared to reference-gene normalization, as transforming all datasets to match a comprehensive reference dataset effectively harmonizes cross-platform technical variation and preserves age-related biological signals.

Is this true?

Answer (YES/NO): NO